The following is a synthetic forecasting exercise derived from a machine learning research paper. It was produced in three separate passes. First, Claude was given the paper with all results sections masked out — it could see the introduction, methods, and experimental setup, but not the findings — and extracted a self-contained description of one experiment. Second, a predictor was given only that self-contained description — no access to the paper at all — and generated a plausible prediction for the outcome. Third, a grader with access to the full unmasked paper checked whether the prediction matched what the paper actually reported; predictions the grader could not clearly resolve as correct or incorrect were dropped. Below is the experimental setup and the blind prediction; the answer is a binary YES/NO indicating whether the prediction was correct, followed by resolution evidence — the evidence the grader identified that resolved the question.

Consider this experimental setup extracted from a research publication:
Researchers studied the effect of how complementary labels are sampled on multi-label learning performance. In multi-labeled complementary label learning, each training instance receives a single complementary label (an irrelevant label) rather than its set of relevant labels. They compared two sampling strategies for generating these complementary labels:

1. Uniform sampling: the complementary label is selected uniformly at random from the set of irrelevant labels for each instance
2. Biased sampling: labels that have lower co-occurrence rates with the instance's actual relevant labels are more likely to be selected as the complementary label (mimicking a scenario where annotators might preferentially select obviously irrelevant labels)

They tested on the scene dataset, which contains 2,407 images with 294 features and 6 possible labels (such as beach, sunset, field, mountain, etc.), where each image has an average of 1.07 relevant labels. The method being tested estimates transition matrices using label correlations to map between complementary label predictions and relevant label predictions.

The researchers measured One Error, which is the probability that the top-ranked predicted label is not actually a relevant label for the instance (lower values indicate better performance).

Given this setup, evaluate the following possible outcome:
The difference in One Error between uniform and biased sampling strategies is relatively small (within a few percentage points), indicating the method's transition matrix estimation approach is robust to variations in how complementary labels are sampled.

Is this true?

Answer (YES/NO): NO